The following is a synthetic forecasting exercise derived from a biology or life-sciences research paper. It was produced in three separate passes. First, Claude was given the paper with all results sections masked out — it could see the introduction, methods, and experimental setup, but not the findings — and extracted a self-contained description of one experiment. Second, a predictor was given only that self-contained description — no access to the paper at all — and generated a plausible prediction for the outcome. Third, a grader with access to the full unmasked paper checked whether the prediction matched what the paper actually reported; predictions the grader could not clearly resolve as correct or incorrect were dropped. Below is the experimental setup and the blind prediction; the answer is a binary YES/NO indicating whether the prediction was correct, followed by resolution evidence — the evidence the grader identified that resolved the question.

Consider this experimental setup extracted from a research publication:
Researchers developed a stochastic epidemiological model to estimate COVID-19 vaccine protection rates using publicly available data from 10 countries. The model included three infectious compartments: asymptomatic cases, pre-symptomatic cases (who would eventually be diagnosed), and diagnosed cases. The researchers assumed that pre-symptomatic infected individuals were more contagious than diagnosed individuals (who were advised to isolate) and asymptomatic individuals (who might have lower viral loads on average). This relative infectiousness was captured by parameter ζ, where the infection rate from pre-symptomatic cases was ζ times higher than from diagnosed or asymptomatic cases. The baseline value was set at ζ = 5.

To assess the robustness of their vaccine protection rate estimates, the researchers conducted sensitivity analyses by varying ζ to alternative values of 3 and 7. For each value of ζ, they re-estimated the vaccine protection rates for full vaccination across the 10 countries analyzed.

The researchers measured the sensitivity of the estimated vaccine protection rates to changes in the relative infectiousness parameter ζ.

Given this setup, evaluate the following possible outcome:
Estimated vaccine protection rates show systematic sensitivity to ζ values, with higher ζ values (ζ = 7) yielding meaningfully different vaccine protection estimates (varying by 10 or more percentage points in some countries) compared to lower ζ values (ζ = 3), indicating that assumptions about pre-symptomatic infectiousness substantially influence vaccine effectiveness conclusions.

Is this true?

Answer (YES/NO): NO